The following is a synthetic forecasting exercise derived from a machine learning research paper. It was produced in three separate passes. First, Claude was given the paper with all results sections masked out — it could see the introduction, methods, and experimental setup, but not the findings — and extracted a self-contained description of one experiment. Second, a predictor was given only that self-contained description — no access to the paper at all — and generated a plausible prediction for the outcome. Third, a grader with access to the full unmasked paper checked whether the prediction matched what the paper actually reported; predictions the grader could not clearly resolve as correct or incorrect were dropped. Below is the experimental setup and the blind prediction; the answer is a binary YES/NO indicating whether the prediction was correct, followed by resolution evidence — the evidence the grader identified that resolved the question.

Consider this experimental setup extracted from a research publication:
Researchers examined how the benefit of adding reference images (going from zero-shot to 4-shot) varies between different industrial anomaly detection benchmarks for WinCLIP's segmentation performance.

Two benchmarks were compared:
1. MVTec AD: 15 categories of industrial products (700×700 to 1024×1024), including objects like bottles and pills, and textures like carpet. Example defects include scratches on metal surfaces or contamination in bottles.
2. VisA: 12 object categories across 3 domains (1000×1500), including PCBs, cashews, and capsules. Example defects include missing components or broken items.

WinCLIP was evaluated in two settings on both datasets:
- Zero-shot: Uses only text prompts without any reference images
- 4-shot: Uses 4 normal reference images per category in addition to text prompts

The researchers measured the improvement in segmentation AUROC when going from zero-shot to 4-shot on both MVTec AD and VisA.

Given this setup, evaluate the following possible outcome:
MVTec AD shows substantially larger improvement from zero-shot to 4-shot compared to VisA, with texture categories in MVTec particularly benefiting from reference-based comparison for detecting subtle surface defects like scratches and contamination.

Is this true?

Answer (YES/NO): NO